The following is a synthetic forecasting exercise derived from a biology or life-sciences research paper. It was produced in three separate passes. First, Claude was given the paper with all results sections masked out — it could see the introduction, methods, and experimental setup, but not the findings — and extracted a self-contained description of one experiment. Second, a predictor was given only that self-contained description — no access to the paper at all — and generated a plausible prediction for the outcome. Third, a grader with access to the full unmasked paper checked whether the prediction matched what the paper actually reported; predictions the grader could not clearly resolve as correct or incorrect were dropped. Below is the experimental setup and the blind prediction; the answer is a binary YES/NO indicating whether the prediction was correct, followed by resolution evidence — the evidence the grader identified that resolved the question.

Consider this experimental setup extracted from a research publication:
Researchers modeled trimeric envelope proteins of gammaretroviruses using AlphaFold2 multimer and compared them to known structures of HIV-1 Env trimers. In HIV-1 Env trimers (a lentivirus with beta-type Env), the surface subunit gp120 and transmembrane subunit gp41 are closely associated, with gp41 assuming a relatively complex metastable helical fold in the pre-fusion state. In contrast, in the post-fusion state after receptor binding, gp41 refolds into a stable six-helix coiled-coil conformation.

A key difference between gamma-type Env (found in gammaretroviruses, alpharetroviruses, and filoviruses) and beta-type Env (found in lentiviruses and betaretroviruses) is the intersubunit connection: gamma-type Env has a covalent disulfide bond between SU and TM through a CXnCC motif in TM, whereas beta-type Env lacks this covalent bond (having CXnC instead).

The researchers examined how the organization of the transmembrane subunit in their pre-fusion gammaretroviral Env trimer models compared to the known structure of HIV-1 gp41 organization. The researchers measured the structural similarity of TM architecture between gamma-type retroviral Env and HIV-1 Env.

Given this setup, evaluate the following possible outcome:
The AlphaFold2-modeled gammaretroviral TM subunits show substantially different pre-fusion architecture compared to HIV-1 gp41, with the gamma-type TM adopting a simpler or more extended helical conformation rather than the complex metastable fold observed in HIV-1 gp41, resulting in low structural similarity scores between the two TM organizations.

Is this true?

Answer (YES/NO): NO